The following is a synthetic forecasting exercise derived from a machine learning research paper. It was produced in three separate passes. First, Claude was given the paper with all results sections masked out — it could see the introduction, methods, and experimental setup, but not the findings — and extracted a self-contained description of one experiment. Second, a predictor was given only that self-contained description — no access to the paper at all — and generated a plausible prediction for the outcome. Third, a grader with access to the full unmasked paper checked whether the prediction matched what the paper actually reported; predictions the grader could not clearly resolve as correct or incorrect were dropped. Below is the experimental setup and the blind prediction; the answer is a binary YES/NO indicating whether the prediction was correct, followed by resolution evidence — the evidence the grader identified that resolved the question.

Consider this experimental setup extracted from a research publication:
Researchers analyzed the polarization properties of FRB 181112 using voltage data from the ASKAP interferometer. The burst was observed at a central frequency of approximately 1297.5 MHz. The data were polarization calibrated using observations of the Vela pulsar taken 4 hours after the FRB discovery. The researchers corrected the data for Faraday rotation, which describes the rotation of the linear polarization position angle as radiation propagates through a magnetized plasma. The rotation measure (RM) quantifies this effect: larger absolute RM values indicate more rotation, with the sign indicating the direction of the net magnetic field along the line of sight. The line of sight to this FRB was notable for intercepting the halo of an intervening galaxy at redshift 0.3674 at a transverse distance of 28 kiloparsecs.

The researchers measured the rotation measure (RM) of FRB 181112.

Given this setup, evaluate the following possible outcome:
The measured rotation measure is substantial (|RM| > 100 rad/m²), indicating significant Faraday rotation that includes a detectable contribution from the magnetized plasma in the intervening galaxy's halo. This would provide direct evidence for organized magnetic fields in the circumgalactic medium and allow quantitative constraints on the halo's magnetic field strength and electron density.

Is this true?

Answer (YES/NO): NO